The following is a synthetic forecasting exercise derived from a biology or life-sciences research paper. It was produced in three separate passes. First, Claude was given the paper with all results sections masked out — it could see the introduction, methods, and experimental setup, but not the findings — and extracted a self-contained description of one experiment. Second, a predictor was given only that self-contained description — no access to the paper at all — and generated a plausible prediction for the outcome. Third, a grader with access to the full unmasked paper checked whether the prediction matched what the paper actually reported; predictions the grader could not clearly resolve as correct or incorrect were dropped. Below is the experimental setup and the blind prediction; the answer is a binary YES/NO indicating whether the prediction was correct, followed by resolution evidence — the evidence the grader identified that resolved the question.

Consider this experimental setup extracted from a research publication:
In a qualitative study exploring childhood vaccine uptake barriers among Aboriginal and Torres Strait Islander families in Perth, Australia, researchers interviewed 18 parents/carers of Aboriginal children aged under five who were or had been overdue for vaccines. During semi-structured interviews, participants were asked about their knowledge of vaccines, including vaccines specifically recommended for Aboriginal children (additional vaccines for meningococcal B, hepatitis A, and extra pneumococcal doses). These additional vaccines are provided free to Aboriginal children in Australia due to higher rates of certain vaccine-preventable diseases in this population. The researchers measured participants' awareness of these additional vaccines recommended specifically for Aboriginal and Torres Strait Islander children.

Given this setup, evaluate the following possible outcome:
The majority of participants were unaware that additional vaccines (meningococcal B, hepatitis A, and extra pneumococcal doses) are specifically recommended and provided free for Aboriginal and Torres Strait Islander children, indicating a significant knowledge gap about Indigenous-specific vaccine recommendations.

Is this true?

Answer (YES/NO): YES